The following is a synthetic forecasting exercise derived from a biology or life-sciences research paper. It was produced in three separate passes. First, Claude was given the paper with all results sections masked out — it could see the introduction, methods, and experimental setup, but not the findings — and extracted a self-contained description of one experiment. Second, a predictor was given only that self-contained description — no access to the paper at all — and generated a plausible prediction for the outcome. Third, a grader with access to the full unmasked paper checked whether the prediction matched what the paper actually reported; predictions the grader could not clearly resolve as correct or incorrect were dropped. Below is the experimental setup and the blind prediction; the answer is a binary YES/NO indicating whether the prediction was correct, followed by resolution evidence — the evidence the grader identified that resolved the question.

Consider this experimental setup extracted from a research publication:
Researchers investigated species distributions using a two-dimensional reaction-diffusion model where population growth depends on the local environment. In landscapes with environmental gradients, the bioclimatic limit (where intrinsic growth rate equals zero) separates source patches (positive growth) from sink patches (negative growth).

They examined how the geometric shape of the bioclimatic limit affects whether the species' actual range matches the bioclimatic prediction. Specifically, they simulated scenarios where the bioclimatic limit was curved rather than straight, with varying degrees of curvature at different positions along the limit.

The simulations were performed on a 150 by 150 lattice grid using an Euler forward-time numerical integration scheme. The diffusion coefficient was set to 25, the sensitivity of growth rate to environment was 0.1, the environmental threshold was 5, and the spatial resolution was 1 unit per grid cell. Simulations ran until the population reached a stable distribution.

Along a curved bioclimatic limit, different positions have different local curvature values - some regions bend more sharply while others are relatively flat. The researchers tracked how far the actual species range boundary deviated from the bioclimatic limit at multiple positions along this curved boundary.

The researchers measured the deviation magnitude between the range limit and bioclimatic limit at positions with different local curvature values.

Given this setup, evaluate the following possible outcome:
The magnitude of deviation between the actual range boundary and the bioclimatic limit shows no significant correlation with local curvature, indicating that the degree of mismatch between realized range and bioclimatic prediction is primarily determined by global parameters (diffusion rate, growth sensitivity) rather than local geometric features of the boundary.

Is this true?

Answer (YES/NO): NO